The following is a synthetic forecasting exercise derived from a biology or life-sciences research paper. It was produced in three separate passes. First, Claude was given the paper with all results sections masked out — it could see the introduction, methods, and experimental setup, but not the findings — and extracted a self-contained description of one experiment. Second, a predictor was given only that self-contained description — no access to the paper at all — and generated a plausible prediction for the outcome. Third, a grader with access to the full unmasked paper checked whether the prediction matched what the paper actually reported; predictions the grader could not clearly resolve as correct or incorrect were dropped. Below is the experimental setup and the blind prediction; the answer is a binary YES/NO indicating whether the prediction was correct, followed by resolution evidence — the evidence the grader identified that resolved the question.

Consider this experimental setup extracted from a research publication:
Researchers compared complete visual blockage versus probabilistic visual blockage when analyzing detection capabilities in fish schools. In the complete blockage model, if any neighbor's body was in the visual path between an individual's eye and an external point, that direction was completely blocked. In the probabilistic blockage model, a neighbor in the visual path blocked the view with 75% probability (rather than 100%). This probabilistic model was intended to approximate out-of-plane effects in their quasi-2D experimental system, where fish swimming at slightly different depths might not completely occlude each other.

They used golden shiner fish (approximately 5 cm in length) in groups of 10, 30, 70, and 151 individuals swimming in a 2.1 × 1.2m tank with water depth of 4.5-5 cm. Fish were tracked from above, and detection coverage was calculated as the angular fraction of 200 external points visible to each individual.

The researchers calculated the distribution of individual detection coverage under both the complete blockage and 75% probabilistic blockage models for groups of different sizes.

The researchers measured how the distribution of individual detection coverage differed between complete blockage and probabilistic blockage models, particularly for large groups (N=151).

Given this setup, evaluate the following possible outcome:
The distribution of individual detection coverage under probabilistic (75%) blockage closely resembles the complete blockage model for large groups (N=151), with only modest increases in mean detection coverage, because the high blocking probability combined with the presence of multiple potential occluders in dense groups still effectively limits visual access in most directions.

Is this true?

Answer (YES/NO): NO